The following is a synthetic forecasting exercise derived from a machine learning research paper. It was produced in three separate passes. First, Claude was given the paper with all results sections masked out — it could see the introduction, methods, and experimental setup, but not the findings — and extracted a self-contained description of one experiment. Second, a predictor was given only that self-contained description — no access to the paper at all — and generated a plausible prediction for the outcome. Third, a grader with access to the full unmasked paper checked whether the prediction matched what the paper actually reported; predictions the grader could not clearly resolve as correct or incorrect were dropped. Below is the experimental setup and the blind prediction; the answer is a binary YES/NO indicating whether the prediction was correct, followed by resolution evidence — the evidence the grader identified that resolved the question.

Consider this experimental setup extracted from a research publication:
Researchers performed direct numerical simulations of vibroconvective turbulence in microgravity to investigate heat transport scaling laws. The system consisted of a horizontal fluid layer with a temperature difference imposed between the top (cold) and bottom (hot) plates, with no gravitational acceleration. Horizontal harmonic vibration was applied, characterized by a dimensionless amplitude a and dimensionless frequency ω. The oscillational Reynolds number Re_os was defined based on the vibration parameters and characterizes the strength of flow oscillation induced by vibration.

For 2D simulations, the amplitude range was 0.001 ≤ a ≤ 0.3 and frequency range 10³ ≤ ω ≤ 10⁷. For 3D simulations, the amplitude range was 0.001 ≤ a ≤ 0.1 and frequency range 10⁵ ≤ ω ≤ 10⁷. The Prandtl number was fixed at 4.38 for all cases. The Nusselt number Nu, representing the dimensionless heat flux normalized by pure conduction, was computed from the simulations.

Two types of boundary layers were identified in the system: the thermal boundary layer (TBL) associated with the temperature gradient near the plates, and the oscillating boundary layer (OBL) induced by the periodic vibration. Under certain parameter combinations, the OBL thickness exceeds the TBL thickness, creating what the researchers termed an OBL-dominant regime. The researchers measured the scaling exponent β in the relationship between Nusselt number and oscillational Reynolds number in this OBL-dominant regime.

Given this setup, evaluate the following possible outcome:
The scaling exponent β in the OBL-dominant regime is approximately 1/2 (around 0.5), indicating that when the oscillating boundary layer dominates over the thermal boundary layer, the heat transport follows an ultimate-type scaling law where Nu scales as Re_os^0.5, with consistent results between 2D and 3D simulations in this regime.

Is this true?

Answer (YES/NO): NO